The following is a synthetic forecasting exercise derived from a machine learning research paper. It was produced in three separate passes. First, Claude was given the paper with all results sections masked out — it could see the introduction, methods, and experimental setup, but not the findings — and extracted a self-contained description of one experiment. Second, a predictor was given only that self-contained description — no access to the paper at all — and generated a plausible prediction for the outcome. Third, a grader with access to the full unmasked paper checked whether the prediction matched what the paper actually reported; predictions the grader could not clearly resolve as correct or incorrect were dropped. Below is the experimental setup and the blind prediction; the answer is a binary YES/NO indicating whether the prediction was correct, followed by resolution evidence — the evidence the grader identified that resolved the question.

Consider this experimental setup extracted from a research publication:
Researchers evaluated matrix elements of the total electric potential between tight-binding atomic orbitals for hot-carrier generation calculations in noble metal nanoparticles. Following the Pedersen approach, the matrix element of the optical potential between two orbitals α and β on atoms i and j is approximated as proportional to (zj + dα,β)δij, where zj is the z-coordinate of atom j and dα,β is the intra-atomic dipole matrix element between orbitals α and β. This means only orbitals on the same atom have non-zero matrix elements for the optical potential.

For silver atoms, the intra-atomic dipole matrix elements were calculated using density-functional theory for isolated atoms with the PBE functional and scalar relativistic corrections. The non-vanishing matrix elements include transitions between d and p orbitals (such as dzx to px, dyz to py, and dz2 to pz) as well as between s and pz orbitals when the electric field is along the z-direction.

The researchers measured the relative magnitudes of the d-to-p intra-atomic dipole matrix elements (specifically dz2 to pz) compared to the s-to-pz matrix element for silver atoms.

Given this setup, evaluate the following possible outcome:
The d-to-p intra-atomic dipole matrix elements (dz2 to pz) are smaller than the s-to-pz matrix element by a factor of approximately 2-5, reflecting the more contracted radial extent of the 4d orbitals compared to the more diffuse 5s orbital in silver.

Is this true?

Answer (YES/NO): YES